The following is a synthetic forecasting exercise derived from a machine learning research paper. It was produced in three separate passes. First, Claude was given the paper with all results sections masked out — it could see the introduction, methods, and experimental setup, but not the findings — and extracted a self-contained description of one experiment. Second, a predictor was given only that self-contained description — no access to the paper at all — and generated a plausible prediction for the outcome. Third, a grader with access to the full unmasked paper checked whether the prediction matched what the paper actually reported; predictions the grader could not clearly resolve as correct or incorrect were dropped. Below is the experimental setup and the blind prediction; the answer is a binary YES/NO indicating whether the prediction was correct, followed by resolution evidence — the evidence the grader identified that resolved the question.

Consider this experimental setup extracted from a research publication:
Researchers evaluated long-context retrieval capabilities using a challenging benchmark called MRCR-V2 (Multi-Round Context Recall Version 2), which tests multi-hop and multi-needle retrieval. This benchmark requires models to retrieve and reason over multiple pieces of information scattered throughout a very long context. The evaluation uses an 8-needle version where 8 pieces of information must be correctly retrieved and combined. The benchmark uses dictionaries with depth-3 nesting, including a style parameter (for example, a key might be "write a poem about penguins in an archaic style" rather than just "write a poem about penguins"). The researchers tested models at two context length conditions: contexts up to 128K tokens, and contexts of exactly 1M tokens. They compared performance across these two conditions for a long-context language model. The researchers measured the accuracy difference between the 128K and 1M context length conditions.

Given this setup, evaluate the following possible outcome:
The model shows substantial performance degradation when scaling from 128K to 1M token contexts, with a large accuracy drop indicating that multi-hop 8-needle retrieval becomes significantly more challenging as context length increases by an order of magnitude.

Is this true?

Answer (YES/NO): YES